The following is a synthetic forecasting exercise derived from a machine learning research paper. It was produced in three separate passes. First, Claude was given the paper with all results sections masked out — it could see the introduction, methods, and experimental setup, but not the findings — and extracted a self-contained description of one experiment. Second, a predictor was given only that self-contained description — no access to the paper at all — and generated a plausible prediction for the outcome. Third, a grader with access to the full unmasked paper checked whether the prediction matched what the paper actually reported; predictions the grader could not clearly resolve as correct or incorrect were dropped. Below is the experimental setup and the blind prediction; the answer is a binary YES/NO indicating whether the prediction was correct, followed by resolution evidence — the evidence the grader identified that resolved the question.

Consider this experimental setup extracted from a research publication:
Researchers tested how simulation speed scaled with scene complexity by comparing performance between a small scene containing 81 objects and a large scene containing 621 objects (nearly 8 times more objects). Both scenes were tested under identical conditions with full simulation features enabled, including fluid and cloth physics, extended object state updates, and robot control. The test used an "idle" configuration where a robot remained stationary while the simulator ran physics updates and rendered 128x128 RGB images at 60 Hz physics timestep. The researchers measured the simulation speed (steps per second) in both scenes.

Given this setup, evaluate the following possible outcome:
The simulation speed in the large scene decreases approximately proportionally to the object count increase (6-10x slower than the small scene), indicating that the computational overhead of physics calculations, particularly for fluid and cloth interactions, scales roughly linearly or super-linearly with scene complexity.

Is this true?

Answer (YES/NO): NO